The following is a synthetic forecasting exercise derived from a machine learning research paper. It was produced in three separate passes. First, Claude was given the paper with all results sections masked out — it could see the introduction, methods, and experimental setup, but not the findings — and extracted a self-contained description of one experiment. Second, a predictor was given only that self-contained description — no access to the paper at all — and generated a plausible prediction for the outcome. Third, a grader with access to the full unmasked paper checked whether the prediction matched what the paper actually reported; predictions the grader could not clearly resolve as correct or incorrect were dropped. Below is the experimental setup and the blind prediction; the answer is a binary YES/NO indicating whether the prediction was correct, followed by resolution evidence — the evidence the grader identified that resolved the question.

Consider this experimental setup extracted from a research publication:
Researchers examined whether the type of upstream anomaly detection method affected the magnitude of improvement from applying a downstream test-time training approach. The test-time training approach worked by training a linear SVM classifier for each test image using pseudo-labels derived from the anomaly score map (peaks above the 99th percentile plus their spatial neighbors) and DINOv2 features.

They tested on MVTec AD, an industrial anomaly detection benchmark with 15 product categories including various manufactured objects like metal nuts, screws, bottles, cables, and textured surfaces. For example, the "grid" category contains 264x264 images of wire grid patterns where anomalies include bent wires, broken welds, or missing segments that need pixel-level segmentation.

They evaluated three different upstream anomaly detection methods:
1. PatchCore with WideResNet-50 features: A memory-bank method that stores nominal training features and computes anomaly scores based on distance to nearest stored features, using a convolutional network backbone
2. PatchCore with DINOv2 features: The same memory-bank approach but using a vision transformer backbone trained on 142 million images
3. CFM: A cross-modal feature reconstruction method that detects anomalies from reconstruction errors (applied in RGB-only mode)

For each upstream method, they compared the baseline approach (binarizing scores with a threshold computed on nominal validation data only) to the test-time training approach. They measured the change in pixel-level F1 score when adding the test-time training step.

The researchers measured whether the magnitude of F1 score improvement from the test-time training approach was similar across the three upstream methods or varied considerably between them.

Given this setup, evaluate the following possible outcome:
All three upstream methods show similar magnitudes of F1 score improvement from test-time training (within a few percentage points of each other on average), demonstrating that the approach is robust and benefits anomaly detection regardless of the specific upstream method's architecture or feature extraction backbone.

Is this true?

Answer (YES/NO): NO